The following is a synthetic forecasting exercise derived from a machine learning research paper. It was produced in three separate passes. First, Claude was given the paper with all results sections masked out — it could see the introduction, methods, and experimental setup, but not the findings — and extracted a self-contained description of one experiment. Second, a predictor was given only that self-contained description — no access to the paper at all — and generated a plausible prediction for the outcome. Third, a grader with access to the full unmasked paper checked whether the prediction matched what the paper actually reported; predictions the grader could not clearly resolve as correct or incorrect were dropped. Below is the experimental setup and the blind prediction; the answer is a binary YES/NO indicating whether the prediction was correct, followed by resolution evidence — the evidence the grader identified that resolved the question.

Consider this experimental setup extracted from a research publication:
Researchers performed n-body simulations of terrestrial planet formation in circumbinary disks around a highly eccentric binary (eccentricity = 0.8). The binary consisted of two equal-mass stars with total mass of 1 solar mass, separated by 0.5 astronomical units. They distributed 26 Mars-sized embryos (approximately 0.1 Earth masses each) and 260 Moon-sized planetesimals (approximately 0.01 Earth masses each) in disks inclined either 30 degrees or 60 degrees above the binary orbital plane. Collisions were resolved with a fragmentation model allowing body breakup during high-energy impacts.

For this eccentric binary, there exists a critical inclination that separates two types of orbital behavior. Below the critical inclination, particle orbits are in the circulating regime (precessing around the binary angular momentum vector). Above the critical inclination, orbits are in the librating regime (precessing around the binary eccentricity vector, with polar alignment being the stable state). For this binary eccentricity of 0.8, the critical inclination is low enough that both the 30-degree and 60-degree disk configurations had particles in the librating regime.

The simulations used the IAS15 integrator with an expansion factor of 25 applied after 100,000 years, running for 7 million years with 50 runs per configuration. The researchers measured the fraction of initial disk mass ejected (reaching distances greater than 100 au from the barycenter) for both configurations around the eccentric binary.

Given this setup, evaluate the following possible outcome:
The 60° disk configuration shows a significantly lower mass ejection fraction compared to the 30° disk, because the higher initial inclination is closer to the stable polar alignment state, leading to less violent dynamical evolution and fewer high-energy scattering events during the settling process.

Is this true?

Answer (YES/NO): YES